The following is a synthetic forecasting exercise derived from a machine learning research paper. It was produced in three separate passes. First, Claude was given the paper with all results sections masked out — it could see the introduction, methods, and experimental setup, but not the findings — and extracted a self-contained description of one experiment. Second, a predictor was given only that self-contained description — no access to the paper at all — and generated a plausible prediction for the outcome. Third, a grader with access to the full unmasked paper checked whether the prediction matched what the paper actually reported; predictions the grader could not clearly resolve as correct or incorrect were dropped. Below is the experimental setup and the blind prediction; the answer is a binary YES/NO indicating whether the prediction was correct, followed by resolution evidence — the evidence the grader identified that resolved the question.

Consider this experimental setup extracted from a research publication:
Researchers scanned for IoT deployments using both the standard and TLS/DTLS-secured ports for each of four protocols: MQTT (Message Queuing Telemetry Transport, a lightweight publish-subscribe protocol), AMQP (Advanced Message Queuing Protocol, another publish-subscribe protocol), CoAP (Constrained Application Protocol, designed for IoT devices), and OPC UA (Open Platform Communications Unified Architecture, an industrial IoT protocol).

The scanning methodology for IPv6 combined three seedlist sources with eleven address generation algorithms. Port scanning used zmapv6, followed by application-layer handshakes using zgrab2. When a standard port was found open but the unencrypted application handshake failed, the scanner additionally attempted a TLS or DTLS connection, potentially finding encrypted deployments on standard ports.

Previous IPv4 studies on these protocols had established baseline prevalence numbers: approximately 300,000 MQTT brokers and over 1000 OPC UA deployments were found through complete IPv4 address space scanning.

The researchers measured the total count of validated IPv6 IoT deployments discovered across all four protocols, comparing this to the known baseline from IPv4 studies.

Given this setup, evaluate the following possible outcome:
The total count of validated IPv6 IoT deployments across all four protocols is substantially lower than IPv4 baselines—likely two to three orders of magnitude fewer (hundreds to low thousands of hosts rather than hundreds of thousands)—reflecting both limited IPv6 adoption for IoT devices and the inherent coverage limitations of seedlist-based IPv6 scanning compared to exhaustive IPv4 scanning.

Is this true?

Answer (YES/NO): NO